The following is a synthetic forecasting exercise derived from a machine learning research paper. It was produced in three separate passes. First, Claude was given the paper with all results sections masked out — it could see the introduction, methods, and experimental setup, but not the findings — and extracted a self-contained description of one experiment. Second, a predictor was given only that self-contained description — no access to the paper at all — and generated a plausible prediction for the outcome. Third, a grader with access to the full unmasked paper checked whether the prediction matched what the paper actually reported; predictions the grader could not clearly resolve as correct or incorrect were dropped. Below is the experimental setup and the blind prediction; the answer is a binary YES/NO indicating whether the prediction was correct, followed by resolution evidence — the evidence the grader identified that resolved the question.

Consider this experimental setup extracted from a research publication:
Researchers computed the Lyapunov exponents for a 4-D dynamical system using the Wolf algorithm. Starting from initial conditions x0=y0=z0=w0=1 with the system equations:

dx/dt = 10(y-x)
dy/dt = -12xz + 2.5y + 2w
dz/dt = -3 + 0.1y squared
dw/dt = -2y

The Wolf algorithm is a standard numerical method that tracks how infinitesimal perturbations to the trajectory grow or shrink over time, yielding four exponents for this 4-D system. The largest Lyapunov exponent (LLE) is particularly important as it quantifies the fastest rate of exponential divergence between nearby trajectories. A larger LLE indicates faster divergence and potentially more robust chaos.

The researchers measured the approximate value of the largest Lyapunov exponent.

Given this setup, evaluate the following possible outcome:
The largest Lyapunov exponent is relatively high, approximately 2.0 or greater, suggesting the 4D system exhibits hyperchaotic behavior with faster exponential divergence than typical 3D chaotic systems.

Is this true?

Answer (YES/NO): NO